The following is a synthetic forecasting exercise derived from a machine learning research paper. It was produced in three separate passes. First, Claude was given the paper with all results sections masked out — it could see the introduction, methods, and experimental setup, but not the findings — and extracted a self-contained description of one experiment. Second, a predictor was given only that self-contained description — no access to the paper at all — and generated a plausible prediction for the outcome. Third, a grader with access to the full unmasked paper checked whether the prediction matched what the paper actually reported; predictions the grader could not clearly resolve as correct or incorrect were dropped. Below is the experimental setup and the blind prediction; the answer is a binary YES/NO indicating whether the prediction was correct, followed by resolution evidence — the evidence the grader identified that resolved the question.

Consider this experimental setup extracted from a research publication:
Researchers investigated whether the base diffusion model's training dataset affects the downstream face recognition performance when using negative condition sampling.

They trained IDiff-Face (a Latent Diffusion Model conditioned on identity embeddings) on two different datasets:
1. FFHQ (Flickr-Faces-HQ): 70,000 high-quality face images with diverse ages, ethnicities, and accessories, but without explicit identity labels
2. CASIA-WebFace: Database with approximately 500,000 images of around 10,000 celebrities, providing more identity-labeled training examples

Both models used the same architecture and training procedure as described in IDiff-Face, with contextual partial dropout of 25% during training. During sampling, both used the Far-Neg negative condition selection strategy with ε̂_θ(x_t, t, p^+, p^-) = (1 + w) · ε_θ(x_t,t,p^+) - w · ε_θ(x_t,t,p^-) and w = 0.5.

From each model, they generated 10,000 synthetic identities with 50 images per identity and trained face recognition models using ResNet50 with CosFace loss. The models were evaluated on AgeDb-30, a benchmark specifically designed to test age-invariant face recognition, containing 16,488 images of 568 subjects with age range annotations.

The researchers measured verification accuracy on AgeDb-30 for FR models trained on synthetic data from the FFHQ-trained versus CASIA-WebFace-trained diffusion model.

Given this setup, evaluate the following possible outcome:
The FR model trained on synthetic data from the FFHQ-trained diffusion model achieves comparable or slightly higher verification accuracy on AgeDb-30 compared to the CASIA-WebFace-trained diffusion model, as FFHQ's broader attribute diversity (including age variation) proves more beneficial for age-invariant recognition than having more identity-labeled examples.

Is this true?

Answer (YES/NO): NO